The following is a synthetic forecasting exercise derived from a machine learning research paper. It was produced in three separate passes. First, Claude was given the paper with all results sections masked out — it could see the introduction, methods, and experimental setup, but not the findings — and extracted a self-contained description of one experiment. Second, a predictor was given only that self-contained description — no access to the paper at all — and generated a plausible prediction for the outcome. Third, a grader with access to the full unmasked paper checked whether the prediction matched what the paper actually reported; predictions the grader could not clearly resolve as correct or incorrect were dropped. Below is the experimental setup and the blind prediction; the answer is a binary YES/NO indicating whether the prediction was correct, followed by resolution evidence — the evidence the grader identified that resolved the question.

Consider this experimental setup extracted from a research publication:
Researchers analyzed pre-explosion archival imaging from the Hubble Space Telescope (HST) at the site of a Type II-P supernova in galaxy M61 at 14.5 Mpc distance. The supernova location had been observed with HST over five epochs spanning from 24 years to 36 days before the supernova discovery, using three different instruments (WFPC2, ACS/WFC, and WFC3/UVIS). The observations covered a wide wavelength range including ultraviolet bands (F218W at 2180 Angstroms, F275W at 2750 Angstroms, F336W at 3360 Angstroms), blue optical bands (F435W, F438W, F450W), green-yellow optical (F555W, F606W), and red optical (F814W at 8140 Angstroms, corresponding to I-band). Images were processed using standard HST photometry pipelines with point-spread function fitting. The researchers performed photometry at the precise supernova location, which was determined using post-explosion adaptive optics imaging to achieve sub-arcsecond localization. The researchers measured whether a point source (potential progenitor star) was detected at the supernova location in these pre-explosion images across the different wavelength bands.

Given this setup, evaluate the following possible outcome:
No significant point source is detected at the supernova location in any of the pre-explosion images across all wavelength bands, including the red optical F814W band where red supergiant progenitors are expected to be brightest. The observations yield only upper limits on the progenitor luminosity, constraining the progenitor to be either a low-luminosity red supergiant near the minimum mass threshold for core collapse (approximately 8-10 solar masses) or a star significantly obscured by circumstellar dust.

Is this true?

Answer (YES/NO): NO